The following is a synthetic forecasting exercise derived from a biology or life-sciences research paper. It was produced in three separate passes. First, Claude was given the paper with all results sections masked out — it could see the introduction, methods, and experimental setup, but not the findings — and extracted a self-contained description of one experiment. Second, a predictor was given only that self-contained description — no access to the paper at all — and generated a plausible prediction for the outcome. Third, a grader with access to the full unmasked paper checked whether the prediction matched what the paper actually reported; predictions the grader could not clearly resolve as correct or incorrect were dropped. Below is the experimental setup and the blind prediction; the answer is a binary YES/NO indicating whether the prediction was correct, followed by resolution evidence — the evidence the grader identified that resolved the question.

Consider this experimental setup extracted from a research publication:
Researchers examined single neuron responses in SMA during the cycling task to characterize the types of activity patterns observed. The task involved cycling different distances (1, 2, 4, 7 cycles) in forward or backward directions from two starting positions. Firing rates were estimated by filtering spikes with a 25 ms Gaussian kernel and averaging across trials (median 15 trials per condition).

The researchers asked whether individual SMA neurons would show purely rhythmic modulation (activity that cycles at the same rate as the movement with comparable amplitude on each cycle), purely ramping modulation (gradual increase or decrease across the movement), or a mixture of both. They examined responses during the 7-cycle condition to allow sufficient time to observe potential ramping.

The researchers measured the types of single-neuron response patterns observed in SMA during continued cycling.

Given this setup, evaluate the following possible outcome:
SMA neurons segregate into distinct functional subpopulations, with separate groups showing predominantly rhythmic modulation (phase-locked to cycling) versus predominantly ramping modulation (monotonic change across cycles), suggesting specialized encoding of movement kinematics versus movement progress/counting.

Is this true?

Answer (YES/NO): NO